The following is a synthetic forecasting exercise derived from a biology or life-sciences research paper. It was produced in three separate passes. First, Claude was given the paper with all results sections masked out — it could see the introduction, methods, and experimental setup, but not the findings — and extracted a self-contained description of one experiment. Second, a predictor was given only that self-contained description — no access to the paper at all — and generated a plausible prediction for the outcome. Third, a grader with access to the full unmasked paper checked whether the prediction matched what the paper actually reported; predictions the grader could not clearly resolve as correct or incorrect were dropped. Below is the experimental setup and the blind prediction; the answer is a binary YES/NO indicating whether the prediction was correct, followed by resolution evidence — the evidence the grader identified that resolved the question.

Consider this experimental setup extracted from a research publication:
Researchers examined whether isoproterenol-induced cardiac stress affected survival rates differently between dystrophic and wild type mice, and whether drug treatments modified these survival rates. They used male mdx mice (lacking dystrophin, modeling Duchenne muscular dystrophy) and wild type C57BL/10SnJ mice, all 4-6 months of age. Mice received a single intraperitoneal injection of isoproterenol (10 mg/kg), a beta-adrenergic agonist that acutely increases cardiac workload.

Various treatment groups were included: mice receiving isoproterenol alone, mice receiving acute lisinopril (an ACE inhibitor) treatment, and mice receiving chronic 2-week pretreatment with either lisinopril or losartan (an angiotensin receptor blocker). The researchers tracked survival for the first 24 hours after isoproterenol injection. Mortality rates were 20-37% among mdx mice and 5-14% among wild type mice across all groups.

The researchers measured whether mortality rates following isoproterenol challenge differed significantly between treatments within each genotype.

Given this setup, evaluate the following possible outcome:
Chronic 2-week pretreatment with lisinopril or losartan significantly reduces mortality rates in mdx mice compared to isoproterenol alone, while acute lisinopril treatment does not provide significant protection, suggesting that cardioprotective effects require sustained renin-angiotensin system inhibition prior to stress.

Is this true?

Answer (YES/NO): NO